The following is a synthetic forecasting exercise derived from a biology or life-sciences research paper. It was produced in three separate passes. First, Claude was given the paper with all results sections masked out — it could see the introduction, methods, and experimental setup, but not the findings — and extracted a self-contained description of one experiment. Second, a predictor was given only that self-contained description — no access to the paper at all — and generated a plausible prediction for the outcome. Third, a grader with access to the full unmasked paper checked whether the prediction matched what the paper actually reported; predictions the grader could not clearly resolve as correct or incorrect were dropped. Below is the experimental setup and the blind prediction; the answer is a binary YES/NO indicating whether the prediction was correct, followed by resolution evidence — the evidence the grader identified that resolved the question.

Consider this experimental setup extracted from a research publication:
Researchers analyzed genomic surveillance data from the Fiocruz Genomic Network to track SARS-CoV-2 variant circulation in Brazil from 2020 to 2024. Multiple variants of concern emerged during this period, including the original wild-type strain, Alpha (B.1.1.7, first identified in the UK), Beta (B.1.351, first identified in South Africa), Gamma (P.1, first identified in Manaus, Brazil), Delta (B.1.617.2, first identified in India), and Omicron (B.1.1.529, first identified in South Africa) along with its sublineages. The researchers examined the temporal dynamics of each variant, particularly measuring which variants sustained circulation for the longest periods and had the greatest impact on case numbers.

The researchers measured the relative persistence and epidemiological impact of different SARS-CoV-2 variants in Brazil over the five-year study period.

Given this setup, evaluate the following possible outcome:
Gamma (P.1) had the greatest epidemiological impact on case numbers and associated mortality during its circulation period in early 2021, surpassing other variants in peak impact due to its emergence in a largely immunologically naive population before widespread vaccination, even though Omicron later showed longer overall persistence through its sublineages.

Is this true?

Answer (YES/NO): NO